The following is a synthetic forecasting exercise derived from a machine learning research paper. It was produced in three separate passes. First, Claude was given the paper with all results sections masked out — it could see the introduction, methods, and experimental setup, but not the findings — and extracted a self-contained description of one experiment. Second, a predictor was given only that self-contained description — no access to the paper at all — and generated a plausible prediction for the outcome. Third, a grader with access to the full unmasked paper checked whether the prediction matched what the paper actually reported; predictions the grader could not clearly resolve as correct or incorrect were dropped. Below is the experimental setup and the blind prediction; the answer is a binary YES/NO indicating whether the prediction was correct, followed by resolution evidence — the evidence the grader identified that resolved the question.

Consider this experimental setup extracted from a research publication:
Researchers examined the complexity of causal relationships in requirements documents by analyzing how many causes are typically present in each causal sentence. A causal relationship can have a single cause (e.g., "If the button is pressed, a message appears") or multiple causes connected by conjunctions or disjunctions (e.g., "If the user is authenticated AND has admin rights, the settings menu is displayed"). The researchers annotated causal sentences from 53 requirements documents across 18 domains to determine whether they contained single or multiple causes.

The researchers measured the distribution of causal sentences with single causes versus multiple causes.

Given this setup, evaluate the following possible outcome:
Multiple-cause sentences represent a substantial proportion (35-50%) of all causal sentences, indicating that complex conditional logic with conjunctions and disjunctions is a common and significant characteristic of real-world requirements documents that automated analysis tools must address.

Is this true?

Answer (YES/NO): NO